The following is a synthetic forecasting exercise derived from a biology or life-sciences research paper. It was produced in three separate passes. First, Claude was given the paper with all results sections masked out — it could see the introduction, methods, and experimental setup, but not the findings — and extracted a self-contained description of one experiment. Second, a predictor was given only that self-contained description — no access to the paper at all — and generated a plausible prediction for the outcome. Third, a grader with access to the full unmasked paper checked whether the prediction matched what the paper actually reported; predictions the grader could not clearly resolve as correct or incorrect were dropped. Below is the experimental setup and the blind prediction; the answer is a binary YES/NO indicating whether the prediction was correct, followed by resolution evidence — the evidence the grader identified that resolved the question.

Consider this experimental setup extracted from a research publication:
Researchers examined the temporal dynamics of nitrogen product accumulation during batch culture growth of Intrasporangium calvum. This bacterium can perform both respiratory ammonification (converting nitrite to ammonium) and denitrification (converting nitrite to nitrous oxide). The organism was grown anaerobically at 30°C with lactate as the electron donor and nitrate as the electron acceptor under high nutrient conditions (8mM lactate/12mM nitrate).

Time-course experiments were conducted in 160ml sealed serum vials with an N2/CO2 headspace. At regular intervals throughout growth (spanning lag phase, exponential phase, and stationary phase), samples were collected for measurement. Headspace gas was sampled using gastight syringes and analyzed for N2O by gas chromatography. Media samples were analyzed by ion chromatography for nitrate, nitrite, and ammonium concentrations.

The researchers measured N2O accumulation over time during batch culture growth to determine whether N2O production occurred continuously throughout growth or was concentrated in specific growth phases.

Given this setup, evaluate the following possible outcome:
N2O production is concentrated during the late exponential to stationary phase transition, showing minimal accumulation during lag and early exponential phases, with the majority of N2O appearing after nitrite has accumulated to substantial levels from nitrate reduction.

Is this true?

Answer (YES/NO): YES